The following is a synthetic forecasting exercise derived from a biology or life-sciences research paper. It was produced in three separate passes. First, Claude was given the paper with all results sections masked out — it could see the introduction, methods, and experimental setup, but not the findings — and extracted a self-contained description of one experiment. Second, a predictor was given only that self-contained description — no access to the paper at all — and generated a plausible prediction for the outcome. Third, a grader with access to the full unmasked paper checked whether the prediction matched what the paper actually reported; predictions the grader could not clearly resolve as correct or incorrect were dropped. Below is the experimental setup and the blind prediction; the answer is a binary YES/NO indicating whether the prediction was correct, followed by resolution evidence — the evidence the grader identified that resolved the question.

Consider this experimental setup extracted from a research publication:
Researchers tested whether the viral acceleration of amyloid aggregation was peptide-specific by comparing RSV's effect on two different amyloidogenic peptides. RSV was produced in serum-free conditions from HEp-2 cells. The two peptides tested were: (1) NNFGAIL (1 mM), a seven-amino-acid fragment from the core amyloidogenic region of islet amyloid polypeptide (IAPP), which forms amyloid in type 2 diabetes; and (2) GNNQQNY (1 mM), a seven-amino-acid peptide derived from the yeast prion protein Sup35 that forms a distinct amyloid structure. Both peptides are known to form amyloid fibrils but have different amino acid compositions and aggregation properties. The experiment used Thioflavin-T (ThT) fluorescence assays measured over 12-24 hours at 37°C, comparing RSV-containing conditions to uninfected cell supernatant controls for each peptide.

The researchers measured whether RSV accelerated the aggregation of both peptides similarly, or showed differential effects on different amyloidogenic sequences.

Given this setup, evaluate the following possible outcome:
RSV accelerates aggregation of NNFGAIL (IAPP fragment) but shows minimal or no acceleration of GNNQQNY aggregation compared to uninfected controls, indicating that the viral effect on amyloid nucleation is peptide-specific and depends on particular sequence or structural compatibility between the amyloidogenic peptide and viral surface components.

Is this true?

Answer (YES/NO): YES